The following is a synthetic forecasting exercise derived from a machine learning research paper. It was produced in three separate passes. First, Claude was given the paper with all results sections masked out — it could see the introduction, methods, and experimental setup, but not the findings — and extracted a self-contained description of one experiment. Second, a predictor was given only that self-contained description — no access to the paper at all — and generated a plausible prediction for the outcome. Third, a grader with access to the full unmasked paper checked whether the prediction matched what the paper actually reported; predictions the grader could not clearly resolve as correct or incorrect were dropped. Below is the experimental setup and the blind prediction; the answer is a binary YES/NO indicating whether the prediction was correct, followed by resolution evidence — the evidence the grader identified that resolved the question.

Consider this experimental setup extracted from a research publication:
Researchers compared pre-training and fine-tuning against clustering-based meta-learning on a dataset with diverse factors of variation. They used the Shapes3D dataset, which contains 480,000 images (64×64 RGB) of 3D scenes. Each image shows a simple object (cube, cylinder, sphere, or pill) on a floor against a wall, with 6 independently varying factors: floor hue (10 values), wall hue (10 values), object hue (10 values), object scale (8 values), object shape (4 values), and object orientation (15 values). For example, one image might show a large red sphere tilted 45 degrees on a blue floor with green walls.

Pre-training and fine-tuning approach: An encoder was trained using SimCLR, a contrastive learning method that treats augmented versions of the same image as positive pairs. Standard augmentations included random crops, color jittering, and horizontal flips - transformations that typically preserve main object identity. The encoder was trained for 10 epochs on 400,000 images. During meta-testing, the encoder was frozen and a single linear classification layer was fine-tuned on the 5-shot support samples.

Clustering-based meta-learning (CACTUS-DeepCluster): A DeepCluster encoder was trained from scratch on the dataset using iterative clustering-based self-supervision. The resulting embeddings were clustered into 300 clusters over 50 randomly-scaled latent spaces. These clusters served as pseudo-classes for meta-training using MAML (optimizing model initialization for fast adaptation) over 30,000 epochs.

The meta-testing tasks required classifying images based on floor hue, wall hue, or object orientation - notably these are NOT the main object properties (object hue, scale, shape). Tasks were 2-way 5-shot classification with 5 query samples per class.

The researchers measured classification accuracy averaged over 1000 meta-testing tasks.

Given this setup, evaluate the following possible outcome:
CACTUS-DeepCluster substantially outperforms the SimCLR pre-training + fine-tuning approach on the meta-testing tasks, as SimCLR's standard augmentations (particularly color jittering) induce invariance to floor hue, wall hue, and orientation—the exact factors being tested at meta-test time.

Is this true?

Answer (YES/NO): YES